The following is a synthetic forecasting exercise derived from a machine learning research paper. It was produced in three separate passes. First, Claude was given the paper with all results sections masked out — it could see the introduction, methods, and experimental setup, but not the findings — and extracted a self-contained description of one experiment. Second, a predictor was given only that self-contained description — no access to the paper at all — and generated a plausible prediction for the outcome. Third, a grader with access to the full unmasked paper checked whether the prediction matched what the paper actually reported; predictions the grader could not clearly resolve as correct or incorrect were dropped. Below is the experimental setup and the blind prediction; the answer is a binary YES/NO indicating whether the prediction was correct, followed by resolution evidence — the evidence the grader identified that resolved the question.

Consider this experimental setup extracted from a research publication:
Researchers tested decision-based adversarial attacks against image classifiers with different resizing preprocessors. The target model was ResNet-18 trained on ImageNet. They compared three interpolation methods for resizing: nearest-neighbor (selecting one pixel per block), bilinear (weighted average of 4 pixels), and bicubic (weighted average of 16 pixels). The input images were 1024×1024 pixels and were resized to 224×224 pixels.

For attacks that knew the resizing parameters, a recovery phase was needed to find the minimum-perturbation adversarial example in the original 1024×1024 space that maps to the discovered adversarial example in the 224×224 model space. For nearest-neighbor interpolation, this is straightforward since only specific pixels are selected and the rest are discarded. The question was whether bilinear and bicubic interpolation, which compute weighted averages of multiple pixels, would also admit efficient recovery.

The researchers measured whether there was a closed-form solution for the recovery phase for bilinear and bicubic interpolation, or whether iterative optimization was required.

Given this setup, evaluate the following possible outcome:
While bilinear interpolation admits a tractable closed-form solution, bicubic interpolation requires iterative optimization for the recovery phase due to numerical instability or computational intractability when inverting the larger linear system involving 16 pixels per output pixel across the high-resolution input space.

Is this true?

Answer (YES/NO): NO